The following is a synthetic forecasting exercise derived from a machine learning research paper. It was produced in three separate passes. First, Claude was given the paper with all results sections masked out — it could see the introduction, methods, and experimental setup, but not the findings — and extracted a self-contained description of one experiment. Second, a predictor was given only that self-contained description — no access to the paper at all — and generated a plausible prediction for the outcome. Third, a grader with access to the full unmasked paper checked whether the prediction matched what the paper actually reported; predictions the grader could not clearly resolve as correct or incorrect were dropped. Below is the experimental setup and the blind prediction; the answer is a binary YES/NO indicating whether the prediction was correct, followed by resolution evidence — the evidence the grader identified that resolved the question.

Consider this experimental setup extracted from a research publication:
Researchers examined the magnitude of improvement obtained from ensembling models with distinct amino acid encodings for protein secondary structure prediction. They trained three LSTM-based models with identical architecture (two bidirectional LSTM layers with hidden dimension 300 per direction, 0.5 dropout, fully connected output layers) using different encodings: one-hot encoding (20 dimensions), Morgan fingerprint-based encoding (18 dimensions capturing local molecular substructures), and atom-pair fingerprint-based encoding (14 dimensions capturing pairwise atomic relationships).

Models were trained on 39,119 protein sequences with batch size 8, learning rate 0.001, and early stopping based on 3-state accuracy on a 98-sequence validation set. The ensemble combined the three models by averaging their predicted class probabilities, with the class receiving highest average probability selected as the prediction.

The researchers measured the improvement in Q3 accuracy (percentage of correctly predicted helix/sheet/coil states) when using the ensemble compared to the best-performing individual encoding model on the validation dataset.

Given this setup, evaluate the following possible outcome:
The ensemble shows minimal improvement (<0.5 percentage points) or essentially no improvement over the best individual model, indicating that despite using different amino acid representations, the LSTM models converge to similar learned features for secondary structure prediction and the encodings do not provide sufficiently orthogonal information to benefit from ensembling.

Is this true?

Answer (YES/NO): NO